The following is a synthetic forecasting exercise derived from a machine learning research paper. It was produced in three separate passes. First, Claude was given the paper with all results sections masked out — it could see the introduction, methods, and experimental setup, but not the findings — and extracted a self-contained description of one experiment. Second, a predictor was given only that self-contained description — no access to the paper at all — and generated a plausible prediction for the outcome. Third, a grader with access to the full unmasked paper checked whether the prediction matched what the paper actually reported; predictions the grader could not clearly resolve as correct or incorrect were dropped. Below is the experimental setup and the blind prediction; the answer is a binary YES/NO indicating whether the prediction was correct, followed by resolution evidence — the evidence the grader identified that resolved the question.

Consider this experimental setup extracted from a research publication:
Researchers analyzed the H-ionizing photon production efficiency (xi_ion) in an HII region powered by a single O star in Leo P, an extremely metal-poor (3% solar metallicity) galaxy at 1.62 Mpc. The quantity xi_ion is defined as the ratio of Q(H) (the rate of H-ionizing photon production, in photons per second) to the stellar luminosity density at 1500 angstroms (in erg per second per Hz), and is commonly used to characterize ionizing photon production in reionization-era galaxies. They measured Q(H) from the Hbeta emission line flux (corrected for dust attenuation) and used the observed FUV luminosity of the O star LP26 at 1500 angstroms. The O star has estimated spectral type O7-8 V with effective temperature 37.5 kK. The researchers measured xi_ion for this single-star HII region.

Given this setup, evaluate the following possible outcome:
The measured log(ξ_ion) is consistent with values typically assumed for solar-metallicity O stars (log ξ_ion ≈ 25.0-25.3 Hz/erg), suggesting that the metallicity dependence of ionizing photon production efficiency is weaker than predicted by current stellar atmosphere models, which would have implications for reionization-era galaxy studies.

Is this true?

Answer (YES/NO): NO